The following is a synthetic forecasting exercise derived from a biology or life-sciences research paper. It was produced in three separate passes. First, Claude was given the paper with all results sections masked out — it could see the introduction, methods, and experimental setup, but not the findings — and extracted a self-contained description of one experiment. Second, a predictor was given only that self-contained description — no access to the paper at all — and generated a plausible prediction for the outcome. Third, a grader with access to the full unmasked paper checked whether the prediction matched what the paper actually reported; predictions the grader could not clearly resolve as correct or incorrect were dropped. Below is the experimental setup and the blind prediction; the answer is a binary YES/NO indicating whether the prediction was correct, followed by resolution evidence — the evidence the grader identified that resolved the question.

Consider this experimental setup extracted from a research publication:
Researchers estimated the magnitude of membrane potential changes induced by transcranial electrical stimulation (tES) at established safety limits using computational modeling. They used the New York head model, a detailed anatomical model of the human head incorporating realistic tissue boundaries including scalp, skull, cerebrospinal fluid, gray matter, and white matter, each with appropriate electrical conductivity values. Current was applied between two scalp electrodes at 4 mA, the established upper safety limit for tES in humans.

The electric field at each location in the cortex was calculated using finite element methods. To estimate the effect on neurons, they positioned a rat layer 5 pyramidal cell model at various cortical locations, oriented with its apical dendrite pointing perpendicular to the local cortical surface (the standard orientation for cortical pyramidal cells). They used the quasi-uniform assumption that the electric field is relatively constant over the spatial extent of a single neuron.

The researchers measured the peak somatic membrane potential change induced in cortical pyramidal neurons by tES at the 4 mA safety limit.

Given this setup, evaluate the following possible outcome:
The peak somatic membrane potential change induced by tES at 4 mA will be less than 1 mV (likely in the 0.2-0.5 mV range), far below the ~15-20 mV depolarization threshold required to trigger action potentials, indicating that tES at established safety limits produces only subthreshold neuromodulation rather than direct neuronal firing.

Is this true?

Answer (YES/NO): NO